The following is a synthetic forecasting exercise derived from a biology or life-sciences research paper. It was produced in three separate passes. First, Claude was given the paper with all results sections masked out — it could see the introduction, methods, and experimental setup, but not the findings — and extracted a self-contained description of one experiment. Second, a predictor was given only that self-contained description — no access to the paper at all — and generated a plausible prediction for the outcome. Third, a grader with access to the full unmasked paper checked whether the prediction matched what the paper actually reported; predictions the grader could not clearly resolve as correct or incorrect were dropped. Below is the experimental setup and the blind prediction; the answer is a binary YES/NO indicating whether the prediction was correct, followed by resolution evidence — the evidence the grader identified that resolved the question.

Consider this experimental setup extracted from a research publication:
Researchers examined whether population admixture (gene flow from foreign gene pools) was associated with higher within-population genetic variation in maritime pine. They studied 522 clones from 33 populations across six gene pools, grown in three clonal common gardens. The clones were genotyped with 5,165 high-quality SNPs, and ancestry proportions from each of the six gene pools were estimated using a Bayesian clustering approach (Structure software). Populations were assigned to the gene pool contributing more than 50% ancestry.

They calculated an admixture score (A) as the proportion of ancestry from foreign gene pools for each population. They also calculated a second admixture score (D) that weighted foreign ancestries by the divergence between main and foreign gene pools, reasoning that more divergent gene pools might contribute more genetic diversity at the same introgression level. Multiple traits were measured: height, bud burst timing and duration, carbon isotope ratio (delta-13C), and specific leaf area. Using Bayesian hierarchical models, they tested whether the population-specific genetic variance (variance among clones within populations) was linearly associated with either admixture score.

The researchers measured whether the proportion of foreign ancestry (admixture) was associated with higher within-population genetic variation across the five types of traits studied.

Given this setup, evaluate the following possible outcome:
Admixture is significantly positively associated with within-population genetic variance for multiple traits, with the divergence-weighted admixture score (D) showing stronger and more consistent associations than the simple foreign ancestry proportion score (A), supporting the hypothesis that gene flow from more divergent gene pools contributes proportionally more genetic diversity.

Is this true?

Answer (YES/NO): NO